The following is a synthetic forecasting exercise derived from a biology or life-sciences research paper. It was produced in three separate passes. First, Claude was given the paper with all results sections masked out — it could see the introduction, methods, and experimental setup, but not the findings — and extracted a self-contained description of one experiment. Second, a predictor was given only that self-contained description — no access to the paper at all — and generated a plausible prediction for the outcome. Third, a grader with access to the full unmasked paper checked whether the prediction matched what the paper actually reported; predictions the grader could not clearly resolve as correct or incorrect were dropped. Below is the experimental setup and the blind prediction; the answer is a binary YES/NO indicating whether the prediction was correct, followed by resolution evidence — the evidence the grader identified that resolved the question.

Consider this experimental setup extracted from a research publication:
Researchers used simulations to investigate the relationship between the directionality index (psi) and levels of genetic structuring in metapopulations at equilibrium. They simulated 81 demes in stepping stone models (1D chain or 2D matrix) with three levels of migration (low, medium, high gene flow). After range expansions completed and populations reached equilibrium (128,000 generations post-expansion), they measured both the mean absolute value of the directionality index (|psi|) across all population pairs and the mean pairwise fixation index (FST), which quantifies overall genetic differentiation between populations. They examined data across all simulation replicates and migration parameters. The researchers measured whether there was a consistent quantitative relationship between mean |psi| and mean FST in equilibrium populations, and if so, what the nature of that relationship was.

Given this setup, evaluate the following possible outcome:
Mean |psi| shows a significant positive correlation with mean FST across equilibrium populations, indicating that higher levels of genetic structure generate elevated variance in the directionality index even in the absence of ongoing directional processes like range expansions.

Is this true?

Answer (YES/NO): YES